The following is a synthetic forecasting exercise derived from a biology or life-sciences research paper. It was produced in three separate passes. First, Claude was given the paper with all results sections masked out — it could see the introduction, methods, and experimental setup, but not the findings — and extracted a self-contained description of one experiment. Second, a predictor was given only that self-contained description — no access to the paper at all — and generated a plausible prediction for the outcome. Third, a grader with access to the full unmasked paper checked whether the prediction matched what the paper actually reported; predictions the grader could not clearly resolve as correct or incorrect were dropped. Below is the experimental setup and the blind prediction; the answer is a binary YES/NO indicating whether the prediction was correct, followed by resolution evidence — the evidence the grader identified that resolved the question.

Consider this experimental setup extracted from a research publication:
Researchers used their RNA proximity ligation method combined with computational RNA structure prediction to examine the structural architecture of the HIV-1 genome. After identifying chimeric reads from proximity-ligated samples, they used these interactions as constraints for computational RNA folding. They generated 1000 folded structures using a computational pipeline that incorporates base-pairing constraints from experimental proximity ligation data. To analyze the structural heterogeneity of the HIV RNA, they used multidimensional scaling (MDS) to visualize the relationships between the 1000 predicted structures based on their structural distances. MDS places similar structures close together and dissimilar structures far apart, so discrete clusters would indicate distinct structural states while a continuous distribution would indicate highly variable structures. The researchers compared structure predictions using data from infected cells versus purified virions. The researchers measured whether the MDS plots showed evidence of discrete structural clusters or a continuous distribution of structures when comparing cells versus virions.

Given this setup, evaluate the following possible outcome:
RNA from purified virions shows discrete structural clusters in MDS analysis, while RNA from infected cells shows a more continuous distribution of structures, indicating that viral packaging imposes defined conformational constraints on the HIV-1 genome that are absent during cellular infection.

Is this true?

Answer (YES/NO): NO